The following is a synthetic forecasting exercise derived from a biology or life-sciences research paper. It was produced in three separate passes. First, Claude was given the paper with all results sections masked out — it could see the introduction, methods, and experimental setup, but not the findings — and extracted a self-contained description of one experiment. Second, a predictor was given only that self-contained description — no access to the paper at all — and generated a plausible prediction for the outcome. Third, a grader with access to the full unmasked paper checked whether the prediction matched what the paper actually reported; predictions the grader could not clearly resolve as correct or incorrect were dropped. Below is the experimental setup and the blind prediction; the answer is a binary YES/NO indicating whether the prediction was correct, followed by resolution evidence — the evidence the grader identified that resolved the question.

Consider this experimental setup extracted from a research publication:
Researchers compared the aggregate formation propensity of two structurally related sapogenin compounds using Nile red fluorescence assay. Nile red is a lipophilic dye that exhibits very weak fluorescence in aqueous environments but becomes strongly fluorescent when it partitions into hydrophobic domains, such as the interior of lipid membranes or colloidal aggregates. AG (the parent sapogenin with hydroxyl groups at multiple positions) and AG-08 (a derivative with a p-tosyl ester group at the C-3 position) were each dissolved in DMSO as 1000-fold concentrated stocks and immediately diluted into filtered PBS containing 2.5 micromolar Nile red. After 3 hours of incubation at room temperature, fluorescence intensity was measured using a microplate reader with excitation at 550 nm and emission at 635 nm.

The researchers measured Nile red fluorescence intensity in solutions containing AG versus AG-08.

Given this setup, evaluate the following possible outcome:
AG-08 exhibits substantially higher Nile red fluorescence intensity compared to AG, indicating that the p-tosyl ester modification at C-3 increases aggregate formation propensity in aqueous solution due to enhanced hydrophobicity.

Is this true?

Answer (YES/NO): YES